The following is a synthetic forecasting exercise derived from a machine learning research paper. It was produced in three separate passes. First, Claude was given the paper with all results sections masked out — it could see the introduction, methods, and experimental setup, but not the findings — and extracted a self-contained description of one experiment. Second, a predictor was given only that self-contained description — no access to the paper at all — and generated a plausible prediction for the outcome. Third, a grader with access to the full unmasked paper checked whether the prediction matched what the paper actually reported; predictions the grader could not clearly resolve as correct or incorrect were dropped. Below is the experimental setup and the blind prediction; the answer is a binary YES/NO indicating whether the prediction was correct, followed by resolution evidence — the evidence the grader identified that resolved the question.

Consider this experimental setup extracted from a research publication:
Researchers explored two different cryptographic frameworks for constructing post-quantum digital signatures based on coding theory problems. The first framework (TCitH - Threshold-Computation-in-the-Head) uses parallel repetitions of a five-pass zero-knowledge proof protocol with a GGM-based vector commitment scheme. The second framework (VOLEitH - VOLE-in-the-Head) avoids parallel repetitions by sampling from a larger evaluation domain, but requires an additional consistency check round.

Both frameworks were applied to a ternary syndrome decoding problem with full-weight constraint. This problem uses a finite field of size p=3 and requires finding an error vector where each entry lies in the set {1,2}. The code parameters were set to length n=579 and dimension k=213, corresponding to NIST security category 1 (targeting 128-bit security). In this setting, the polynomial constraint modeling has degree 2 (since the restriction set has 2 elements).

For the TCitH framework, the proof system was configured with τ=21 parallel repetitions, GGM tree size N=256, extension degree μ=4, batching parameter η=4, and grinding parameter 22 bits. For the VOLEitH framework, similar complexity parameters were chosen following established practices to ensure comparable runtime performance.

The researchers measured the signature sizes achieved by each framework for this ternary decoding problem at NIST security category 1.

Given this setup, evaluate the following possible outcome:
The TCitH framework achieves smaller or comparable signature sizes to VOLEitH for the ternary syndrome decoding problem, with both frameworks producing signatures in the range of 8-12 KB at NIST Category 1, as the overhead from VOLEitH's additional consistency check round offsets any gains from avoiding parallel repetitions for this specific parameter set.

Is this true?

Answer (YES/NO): NO